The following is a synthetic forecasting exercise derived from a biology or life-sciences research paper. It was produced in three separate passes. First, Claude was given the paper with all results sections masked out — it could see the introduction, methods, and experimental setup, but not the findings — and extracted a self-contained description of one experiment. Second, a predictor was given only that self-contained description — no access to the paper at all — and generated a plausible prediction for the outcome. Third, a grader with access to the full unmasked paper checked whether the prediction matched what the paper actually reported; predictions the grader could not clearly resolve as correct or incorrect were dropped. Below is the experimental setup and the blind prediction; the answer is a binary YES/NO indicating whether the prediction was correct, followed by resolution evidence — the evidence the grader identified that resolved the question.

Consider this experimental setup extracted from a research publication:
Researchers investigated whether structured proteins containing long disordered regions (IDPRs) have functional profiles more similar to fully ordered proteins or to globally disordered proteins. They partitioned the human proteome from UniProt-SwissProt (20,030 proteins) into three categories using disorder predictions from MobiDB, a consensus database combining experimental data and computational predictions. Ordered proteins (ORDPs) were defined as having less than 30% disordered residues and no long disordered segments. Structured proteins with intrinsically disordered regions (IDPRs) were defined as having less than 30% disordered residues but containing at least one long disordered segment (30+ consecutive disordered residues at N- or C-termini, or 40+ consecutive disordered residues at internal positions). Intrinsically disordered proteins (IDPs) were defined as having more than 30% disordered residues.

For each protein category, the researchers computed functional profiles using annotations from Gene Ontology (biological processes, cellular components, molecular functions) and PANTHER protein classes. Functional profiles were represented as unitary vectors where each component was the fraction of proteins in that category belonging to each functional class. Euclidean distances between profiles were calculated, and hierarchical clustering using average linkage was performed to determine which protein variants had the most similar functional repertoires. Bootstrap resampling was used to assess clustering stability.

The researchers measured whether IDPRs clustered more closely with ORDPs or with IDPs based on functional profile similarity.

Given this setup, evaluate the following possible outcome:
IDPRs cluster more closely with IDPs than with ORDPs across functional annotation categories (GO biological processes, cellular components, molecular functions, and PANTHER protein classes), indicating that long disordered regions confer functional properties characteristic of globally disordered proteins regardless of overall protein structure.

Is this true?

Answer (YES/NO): NO